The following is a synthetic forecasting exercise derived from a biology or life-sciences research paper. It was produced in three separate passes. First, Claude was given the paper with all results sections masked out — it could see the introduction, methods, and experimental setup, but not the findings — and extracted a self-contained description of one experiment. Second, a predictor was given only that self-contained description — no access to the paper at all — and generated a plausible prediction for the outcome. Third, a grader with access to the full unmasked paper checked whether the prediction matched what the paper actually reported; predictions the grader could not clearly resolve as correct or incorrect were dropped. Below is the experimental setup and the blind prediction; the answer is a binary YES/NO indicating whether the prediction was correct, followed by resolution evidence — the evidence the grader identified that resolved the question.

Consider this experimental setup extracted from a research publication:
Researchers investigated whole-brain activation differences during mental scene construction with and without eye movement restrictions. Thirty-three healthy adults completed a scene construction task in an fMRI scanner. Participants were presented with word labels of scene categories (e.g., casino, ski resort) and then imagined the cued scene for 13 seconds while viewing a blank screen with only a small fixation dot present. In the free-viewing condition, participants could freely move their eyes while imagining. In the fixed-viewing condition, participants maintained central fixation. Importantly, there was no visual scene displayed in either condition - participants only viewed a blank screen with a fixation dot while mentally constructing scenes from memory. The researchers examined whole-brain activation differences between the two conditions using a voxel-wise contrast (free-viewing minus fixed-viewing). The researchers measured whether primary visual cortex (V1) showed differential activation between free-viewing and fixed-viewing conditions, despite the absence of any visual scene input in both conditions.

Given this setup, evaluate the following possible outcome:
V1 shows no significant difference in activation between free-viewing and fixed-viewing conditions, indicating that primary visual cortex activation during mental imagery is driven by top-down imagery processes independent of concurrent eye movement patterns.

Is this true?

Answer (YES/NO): NO